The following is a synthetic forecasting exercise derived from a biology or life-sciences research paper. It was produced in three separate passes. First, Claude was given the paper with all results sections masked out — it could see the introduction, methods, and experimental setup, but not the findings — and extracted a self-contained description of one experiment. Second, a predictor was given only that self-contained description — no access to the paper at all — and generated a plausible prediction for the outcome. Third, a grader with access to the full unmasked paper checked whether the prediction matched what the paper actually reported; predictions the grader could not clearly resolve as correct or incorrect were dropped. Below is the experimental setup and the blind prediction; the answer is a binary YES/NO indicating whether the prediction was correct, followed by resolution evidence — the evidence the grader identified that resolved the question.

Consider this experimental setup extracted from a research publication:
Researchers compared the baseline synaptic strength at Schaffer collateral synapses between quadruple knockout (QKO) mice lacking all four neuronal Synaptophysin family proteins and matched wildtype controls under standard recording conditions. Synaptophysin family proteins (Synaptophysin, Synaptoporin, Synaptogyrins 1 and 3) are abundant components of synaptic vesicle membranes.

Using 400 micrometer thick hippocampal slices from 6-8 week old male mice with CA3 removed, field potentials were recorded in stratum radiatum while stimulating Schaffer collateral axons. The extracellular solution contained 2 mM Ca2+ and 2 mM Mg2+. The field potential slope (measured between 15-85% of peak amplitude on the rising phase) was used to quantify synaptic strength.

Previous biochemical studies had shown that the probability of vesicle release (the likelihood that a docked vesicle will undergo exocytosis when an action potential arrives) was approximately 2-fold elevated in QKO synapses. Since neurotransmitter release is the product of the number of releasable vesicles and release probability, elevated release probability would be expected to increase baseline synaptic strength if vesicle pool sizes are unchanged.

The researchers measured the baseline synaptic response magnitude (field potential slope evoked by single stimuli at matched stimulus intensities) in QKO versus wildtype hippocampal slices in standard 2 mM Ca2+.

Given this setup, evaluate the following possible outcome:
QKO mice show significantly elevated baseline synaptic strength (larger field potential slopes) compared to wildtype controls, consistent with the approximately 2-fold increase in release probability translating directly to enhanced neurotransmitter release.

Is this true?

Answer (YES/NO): YES